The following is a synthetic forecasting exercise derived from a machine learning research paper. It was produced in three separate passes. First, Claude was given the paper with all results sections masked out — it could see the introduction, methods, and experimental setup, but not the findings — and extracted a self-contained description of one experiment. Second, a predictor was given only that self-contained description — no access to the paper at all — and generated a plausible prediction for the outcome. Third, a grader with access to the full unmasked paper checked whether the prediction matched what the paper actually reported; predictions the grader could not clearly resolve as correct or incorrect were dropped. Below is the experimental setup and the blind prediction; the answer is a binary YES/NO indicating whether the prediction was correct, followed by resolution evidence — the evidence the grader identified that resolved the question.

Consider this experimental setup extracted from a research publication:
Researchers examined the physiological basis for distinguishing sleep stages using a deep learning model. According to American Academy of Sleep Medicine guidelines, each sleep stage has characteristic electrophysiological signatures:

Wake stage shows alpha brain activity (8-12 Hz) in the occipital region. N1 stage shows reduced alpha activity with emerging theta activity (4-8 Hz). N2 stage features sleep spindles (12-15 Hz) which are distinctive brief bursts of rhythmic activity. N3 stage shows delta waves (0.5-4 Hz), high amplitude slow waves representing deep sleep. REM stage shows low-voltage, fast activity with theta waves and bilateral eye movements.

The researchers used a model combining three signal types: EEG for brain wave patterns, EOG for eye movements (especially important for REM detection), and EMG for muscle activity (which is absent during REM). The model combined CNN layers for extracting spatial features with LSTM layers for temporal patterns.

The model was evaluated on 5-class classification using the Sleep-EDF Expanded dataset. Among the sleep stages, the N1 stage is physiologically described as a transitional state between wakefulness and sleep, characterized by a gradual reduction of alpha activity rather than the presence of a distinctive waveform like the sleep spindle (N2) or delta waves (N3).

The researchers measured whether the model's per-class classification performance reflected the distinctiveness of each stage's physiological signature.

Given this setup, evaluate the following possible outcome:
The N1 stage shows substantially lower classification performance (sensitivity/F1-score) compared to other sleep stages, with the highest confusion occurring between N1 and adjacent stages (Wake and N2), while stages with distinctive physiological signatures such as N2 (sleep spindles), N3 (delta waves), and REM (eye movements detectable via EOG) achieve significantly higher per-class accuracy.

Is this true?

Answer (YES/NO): YES